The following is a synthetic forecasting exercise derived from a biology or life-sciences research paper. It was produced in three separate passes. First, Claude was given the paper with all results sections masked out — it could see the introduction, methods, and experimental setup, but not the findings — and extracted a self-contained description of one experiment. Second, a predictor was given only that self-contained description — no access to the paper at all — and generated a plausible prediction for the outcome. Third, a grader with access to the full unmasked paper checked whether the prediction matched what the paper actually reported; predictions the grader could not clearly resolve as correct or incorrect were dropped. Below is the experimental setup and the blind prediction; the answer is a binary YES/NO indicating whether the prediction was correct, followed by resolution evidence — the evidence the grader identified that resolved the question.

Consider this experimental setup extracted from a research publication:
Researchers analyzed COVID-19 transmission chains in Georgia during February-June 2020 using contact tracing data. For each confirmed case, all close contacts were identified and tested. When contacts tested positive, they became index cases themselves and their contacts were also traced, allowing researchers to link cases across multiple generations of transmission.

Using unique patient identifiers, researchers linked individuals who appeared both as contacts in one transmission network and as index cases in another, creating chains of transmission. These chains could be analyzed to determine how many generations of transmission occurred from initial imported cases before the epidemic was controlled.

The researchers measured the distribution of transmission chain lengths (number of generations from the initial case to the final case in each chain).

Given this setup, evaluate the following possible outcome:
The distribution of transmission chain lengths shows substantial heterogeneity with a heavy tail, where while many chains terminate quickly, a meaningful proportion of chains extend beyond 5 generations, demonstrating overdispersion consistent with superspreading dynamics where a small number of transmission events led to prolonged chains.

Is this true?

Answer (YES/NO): NO